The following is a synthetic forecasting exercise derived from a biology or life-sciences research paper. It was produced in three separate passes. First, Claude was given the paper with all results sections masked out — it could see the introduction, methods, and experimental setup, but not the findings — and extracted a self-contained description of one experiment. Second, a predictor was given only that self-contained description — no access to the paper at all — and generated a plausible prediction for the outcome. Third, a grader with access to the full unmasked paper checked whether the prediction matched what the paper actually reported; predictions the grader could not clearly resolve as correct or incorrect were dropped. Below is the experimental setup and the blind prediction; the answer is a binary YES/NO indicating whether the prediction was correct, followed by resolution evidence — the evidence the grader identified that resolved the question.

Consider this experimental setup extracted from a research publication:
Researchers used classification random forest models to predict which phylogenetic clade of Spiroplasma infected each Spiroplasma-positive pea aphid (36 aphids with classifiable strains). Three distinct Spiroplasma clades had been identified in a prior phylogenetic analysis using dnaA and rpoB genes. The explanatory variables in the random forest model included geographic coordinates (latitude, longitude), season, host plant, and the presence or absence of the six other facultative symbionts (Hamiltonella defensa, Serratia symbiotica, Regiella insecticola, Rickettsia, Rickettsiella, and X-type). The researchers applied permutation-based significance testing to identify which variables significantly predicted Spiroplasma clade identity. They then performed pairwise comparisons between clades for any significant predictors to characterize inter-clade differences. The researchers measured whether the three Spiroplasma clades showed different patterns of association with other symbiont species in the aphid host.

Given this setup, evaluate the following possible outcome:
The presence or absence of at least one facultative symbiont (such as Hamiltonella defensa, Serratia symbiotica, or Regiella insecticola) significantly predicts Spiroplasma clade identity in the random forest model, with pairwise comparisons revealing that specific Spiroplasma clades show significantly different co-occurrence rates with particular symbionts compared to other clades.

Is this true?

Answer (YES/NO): YES